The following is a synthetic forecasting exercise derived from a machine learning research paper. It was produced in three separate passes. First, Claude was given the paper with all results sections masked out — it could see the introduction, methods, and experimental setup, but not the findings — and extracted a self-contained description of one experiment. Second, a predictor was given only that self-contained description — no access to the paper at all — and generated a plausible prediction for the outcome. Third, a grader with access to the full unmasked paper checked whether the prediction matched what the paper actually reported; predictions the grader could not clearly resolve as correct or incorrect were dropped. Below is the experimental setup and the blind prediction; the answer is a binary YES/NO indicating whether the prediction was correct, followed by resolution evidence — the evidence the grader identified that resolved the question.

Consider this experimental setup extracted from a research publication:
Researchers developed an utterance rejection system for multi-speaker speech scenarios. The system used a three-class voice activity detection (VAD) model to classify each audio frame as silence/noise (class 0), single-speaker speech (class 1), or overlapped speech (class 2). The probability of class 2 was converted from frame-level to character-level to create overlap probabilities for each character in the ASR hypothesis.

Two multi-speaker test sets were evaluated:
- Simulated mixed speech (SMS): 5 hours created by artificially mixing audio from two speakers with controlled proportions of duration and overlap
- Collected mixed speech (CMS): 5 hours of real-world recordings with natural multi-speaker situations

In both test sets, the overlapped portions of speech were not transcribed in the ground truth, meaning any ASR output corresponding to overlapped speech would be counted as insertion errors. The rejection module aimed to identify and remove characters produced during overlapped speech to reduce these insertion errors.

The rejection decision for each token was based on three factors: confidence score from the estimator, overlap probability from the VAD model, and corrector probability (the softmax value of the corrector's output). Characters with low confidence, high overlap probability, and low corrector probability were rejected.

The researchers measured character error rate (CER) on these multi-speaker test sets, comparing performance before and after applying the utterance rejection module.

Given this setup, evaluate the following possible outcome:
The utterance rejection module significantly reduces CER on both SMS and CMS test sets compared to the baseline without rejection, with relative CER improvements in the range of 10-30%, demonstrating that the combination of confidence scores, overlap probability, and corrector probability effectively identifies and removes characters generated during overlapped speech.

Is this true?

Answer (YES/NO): YES